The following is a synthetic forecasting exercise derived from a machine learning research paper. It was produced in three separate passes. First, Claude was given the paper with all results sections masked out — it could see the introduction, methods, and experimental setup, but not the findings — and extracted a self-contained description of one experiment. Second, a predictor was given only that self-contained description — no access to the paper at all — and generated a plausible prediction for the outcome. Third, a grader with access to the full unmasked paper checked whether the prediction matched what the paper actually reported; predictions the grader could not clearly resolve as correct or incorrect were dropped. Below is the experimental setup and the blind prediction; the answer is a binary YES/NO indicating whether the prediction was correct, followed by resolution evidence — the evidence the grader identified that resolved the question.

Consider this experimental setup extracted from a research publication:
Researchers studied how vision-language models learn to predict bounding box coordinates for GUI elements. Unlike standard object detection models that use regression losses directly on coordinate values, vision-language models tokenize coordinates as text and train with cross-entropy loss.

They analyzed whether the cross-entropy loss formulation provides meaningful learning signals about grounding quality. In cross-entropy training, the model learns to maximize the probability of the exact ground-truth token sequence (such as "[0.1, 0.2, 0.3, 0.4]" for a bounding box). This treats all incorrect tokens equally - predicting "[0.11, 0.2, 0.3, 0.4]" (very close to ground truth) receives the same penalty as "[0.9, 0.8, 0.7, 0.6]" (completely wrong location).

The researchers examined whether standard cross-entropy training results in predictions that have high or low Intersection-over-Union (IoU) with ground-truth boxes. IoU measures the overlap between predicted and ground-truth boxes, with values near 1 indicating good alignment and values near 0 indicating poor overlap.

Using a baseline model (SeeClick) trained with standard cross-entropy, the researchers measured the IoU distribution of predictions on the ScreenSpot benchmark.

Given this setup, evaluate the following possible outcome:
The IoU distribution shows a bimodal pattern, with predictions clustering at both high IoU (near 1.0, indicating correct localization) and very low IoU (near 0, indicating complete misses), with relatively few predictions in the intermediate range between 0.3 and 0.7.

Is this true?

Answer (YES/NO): NO